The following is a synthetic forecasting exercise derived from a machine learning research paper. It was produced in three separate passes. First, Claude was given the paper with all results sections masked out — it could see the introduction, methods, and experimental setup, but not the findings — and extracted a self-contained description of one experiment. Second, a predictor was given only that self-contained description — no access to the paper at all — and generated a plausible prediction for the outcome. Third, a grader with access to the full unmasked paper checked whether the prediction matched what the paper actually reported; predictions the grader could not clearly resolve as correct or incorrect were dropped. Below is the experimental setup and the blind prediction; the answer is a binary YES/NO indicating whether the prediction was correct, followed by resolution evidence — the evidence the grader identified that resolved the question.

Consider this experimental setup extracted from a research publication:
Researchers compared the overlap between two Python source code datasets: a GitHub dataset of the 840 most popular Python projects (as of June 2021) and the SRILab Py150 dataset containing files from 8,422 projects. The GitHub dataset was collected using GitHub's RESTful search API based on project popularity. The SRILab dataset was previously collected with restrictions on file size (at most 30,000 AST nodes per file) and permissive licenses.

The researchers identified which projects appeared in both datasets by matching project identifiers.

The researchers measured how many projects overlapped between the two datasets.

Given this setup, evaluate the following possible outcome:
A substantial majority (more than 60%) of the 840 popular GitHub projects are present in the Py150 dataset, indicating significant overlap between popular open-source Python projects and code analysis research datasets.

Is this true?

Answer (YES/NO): NO